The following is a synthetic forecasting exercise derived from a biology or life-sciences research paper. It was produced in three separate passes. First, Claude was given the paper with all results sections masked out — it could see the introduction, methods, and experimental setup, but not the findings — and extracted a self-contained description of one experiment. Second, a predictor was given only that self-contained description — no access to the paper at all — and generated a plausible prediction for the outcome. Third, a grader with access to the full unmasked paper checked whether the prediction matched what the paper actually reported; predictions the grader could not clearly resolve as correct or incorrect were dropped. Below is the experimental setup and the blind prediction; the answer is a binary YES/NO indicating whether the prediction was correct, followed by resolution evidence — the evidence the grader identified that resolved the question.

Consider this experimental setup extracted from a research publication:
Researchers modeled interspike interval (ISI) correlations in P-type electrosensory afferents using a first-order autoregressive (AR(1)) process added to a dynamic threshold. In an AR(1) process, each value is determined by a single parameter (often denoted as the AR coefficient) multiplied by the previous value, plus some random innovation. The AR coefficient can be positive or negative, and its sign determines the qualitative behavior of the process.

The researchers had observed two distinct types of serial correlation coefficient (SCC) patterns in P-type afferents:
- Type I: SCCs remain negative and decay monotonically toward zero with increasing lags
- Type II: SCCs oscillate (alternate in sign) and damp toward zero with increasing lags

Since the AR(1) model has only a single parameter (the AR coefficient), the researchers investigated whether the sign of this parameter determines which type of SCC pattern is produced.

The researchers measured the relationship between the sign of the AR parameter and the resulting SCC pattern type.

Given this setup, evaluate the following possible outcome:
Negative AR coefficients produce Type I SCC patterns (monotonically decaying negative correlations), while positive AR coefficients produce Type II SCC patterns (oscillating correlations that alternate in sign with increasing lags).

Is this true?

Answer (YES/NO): NO